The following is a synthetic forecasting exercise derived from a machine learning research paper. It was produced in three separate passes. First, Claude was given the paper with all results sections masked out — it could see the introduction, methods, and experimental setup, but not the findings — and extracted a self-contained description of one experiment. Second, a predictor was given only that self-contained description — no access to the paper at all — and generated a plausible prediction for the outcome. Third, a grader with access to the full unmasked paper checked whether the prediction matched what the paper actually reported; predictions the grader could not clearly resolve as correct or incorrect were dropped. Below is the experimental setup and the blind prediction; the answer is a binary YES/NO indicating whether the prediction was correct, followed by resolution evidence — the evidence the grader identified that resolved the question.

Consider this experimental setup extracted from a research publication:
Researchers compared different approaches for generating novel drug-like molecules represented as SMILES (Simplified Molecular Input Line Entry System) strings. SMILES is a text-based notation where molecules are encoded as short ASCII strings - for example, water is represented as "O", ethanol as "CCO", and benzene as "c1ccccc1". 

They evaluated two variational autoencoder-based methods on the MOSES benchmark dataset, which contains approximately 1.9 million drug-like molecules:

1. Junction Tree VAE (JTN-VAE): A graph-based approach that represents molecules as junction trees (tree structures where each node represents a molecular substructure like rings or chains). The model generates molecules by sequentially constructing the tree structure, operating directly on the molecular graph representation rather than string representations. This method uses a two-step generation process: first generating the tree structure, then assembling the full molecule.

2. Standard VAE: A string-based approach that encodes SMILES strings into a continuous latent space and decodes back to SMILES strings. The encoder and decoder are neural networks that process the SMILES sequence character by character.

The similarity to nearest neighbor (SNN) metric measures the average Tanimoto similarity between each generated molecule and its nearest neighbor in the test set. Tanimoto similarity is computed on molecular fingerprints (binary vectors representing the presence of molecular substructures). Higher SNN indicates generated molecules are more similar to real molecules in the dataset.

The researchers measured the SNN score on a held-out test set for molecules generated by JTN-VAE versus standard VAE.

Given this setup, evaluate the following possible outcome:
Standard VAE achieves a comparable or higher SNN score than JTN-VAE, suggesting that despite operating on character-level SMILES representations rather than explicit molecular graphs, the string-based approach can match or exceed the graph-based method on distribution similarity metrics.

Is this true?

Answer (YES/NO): YES